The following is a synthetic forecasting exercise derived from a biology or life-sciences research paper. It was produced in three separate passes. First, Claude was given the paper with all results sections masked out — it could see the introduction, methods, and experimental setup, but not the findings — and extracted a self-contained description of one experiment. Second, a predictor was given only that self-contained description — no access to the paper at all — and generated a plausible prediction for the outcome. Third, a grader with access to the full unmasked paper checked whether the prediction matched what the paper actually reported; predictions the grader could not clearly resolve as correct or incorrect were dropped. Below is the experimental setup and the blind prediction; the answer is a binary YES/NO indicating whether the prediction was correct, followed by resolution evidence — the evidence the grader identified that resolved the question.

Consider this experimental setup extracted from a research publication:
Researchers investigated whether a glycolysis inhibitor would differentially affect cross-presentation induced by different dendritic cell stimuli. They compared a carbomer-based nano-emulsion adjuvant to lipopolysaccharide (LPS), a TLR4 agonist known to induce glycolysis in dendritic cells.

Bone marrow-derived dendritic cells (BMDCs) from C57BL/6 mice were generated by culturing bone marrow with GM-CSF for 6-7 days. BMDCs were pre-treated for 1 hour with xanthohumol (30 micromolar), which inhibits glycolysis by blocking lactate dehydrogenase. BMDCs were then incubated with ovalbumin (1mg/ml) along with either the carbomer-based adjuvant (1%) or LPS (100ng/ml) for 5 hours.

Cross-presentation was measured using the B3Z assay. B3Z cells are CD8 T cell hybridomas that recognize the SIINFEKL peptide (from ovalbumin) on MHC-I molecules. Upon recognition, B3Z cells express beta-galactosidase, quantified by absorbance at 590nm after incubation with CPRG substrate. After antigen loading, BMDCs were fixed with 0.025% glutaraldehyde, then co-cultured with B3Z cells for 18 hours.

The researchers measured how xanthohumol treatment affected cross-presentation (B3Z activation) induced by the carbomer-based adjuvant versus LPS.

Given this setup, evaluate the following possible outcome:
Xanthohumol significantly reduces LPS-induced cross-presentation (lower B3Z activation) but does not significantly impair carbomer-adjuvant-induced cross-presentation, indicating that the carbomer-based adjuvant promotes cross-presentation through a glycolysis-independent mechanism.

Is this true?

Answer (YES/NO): NO